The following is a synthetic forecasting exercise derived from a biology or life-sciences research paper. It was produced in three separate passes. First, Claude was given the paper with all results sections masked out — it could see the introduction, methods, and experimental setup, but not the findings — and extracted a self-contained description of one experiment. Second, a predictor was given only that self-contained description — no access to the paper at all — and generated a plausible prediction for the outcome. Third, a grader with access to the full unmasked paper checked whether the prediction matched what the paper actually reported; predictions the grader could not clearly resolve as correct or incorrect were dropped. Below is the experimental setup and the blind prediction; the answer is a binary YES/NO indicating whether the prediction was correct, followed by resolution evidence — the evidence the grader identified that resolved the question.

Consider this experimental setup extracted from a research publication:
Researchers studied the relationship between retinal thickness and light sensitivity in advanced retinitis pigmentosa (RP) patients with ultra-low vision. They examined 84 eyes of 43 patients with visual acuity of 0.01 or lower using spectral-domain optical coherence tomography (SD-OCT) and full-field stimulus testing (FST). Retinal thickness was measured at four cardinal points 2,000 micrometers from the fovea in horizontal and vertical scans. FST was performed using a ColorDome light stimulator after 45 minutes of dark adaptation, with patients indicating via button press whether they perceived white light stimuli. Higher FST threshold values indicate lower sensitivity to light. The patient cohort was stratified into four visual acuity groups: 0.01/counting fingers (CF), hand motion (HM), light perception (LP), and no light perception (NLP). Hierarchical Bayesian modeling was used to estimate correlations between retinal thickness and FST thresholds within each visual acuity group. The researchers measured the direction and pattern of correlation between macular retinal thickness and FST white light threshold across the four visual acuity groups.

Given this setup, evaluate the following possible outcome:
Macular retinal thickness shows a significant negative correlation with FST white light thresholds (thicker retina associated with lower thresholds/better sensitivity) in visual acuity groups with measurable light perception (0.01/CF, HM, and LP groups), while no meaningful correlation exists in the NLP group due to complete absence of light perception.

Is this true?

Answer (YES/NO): NO